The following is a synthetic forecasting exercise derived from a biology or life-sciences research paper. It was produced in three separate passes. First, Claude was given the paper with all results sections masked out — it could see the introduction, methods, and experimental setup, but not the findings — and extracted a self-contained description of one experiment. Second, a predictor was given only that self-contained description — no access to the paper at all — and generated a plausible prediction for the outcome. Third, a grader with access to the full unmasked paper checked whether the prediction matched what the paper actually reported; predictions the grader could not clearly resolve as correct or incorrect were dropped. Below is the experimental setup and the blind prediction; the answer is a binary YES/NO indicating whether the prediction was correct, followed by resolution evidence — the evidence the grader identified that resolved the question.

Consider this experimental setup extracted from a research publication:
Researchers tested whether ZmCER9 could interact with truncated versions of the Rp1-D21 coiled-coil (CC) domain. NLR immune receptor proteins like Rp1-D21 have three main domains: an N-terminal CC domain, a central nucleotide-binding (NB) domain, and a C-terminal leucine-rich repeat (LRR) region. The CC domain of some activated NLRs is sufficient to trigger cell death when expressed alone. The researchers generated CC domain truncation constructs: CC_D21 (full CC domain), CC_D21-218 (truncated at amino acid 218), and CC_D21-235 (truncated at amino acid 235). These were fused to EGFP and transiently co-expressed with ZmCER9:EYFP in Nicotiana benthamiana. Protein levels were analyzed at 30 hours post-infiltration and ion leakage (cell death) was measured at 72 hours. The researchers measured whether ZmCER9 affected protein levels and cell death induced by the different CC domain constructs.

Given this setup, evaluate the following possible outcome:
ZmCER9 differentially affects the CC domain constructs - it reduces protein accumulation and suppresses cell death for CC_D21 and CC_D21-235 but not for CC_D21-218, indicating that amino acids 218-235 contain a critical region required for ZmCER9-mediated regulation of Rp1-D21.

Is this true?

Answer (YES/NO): NO